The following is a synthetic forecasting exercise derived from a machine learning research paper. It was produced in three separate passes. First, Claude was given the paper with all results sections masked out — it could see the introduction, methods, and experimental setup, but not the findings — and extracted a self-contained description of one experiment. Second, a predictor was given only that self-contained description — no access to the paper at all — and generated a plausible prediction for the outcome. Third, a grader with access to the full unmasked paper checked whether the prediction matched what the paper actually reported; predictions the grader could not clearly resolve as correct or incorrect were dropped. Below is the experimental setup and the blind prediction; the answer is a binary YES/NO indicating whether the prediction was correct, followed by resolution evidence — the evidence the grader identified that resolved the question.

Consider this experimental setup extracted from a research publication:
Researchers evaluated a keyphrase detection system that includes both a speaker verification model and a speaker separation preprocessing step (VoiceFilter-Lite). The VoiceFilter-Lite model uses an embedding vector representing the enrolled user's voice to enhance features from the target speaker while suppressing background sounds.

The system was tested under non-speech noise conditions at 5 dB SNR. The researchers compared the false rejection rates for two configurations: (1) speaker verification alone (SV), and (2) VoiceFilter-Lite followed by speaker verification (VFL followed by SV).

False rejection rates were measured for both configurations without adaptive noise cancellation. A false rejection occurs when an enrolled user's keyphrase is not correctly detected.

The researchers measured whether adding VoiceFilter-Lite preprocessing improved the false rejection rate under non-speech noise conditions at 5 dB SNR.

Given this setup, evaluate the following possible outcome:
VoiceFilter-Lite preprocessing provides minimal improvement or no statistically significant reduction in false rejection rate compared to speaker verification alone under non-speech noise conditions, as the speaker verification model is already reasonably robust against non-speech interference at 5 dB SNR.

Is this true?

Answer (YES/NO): YES